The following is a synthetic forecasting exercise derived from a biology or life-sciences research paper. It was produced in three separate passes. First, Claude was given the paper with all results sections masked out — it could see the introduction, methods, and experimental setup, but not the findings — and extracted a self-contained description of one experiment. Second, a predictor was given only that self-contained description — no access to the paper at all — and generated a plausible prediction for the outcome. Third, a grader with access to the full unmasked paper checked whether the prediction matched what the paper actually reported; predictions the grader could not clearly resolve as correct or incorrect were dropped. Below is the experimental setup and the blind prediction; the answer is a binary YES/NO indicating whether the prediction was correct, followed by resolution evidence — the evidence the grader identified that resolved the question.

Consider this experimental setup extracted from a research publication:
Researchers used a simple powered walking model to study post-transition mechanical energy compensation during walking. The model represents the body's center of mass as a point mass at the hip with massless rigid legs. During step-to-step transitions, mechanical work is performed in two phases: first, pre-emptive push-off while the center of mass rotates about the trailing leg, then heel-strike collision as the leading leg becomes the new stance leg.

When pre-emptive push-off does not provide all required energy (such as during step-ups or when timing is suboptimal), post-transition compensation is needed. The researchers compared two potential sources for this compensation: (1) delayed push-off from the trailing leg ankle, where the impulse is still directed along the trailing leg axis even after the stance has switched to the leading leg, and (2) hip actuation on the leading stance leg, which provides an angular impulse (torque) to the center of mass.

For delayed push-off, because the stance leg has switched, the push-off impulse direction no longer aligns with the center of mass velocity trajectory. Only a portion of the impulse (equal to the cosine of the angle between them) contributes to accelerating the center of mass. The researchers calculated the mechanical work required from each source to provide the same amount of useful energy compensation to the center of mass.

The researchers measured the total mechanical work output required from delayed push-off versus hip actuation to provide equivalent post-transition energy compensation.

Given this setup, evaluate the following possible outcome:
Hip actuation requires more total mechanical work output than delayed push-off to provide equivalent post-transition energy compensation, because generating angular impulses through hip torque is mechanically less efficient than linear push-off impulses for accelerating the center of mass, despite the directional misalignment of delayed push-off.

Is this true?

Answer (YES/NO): NO